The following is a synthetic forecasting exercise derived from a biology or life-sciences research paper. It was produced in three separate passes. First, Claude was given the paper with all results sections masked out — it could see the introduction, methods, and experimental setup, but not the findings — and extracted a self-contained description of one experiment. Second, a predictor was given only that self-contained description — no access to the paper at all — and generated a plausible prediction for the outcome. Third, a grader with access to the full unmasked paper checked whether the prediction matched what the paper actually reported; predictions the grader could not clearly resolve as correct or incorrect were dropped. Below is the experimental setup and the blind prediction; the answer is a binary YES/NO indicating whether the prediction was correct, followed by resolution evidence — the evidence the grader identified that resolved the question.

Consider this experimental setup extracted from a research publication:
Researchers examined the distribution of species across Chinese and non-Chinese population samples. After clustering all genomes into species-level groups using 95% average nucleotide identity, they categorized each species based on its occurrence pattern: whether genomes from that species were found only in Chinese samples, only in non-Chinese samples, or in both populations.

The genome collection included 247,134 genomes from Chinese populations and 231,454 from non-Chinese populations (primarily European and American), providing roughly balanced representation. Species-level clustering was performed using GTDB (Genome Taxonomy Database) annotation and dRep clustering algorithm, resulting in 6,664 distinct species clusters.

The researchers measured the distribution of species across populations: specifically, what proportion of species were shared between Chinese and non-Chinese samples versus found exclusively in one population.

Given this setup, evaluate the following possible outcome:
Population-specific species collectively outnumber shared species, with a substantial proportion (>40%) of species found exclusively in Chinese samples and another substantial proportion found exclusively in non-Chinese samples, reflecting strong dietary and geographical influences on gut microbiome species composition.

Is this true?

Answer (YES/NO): NO